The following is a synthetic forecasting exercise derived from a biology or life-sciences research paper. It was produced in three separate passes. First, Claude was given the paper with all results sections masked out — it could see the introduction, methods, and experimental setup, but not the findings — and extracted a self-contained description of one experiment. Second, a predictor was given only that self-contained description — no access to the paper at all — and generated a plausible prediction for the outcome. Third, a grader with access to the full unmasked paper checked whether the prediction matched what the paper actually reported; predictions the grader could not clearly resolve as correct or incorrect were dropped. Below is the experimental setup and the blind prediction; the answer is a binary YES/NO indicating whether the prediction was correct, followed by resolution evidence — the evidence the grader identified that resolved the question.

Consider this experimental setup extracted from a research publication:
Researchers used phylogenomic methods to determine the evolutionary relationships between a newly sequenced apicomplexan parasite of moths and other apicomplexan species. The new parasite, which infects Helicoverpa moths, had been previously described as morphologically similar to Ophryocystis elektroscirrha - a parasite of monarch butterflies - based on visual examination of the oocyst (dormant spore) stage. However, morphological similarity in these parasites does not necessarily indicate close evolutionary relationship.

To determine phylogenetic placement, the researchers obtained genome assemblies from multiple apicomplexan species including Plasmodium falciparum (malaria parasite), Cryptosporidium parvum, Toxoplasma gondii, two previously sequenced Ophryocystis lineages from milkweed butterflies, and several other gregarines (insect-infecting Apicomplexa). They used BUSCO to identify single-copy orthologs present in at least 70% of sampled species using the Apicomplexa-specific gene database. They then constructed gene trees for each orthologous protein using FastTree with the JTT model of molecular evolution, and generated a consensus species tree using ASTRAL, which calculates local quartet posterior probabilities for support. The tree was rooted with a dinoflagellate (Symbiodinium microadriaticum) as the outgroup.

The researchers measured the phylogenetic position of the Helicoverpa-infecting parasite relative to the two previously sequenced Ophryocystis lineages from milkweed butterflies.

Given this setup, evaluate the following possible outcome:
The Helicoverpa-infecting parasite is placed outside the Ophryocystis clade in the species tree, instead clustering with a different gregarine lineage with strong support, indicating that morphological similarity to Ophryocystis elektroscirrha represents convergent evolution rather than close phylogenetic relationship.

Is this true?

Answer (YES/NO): NO